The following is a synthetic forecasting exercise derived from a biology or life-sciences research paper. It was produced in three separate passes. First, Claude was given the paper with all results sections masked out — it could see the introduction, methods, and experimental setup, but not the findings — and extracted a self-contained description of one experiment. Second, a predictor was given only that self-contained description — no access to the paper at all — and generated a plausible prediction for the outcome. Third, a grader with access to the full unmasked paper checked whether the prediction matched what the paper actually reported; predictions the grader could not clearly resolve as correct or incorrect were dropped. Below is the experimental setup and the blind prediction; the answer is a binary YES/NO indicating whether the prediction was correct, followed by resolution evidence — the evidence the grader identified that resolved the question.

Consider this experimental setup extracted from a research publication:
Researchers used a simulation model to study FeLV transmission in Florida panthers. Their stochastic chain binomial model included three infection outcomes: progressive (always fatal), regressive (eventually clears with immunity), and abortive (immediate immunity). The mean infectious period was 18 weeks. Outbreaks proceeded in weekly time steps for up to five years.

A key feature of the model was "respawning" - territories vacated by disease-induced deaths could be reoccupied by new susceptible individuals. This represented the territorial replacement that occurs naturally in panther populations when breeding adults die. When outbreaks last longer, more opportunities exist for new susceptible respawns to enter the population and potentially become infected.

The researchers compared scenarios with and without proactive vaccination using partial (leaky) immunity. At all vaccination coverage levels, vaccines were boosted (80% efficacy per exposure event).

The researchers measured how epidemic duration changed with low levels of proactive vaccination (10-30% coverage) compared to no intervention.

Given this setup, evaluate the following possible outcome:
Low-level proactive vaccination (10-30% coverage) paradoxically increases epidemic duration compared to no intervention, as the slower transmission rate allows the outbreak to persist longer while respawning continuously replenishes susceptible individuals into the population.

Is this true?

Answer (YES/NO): NO